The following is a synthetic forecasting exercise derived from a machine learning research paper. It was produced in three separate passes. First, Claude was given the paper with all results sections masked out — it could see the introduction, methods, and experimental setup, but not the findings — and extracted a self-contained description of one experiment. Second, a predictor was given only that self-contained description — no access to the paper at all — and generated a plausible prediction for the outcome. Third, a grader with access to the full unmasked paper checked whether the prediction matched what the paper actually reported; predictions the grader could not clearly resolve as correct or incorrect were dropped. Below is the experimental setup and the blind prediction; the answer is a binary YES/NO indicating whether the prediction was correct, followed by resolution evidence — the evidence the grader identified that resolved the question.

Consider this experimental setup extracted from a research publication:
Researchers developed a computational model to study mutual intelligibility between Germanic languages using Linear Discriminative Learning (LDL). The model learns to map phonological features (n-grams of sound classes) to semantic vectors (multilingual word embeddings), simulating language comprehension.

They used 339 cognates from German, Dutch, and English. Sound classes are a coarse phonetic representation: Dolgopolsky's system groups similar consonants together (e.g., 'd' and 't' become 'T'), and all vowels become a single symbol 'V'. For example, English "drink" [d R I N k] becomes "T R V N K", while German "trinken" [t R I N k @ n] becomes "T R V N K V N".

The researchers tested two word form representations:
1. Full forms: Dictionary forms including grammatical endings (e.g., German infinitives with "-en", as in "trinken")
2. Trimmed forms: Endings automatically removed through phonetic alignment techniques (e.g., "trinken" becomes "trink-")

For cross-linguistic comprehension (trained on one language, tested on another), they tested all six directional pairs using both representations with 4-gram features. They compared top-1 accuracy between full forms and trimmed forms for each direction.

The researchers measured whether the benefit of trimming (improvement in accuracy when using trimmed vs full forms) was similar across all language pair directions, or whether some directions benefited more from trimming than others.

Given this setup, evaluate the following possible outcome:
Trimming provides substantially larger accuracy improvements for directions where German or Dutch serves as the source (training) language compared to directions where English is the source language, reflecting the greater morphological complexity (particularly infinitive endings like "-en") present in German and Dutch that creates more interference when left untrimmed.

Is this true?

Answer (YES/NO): NO